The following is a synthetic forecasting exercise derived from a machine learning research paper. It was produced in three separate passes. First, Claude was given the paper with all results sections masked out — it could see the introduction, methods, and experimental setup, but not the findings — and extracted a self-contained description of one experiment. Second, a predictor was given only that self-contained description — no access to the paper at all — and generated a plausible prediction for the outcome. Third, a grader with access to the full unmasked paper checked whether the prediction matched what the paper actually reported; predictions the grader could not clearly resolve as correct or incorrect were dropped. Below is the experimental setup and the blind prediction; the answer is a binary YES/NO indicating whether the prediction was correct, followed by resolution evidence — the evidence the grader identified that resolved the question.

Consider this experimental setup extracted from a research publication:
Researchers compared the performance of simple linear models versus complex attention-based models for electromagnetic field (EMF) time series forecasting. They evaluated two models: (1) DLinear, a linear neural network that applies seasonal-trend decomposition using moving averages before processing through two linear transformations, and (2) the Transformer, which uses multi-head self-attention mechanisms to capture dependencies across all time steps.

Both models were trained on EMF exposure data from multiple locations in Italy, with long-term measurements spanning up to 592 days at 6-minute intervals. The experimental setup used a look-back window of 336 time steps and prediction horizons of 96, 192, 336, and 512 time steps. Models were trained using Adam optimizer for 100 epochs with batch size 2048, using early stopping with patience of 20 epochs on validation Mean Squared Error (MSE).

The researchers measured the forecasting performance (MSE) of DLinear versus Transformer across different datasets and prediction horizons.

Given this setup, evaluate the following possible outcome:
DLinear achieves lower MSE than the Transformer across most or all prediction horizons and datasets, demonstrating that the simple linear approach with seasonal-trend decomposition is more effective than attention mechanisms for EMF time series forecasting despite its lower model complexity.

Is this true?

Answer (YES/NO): YES